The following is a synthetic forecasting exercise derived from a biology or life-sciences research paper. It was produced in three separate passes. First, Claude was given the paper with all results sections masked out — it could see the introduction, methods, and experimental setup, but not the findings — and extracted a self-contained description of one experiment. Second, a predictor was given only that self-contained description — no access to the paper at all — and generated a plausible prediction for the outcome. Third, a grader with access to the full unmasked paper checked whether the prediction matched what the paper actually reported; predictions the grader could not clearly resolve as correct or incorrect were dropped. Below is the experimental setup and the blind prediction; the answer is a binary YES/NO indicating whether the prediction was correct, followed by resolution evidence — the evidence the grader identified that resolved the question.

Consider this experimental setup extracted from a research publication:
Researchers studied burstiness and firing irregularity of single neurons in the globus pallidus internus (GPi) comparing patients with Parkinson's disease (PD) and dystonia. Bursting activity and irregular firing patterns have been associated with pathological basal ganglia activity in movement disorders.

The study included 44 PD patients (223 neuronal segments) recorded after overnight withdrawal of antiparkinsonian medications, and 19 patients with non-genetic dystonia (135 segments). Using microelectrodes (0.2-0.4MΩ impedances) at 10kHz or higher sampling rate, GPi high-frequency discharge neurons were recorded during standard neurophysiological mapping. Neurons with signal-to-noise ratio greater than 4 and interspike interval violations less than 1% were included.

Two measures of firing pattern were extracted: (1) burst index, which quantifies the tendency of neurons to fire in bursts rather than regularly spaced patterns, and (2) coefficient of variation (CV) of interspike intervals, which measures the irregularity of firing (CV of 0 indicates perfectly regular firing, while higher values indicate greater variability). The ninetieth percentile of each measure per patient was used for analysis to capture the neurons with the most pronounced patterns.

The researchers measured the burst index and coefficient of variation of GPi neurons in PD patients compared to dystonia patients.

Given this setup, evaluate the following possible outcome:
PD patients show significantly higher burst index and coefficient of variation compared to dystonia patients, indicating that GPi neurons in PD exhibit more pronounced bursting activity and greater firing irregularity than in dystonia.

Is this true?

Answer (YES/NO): NO